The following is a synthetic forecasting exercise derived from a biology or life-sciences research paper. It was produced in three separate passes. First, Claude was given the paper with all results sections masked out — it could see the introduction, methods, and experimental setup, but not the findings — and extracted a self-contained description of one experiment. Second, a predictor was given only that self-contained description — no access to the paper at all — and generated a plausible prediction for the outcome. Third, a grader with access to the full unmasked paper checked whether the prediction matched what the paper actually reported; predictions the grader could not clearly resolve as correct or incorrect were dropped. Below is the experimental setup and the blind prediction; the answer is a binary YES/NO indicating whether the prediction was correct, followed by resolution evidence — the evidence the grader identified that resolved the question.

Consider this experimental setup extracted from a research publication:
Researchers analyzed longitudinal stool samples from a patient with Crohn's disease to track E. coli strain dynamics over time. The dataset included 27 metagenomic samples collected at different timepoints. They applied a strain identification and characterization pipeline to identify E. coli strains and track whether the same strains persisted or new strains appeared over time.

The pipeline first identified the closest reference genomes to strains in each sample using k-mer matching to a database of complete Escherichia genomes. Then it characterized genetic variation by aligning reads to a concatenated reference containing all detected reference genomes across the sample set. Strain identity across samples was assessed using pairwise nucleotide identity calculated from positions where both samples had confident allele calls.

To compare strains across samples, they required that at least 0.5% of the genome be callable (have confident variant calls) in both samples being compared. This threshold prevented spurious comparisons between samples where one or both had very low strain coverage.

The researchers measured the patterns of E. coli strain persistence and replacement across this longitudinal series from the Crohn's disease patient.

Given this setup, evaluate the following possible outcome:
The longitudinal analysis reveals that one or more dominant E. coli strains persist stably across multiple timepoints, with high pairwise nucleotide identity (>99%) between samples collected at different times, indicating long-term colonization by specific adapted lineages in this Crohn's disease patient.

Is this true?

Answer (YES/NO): YES